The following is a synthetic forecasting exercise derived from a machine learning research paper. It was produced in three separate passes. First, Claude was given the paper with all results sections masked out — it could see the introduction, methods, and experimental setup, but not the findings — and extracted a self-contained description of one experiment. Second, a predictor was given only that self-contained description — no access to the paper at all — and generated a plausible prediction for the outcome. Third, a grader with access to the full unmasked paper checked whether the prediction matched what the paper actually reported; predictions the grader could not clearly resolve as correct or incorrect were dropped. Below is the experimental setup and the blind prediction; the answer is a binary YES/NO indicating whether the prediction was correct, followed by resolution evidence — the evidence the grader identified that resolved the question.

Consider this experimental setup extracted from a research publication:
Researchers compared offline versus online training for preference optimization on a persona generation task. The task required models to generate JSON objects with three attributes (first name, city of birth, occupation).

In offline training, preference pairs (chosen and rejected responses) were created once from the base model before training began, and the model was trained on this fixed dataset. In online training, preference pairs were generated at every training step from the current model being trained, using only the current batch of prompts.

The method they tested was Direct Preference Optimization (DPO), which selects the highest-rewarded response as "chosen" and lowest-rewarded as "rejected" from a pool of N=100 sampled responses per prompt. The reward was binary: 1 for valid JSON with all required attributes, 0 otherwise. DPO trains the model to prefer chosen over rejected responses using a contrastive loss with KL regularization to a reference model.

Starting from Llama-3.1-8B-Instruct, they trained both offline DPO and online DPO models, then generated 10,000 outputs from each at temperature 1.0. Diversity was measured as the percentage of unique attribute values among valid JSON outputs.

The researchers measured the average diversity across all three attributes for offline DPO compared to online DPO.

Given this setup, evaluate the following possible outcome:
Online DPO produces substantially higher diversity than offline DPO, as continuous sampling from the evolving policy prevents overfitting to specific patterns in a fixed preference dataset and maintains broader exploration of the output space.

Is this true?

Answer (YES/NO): NO